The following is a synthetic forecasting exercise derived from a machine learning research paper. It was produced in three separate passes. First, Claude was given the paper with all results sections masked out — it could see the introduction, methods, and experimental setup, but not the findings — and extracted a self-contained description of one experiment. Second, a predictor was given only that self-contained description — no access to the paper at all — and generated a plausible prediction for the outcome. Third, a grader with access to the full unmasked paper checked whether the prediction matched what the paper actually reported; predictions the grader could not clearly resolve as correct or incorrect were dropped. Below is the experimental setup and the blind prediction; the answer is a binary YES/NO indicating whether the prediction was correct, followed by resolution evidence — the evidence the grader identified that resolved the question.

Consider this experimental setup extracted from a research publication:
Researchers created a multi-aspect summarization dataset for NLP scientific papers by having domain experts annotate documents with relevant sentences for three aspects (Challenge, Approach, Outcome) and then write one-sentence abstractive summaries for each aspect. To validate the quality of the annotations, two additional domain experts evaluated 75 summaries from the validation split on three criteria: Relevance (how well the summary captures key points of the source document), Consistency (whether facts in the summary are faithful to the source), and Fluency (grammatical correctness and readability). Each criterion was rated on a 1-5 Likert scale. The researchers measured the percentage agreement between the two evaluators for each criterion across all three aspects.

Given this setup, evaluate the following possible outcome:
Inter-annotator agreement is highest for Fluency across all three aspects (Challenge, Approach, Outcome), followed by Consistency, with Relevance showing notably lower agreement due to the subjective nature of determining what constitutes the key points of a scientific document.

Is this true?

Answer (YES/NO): NO